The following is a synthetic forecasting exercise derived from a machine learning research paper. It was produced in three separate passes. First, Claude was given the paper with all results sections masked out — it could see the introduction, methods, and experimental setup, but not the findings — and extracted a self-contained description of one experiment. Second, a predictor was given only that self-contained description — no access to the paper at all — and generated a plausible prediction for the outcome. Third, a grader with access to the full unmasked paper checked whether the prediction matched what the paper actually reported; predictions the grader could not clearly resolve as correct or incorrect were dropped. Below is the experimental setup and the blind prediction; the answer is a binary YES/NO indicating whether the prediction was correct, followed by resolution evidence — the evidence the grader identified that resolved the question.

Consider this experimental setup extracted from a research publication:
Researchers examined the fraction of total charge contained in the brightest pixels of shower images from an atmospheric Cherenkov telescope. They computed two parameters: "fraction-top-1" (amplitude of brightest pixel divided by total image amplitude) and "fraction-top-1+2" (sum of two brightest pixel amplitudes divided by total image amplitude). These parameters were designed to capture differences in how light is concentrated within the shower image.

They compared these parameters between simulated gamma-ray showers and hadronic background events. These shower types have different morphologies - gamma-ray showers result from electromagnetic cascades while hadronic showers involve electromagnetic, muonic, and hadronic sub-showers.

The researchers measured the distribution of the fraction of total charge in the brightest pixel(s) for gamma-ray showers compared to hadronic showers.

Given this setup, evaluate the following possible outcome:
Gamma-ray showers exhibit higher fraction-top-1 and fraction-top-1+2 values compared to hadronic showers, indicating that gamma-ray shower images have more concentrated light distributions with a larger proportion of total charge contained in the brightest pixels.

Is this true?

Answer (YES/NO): YES